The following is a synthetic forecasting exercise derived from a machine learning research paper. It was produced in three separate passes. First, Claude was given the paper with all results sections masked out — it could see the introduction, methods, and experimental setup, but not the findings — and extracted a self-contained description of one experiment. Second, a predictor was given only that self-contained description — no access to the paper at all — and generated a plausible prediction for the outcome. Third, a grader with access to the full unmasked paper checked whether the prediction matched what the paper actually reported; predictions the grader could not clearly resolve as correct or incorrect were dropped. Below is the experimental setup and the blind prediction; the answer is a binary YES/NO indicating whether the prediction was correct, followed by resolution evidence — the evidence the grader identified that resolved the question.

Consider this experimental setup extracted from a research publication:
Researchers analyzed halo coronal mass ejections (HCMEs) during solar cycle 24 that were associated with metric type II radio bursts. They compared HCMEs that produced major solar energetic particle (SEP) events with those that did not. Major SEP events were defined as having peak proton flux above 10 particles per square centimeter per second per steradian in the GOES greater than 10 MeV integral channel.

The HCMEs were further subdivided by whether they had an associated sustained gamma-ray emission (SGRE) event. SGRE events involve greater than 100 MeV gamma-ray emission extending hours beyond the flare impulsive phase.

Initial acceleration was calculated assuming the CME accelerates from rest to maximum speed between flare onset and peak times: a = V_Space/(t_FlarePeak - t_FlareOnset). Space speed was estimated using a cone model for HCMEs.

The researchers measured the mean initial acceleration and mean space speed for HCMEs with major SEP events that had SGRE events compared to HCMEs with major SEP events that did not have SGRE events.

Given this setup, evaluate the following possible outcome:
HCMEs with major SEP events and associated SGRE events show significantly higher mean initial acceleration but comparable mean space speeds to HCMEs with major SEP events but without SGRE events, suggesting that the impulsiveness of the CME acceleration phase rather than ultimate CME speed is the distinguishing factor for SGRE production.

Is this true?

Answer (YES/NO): NO